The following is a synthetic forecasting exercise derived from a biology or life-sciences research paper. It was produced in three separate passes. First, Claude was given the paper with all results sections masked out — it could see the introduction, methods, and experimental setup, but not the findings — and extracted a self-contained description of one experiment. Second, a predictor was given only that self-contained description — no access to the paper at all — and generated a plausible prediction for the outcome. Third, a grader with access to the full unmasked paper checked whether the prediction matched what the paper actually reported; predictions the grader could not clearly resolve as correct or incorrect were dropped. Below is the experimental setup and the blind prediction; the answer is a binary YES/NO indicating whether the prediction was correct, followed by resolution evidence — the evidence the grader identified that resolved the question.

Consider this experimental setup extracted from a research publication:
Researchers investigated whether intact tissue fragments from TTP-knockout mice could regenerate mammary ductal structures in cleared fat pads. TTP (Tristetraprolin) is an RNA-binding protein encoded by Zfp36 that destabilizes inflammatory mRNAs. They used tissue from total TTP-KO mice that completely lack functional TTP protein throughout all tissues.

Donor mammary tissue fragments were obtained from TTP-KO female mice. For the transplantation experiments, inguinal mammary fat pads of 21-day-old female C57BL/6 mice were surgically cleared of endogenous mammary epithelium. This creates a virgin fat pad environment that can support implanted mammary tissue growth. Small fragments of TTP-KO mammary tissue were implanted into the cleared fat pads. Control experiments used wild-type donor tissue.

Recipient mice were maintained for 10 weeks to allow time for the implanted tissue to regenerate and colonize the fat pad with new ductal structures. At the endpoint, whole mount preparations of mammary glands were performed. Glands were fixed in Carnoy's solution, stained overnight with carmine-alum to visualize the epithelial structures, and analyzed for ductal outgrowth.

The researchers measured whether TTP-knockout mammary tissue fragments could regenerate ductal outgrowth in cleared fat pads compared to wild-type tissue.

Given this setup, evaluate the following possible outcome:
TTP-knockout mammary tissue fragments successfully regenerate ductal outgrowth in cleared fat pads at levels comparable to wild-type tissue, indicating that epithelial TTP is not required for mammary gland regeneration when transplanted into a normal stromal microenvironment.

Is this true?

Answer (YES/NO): NO